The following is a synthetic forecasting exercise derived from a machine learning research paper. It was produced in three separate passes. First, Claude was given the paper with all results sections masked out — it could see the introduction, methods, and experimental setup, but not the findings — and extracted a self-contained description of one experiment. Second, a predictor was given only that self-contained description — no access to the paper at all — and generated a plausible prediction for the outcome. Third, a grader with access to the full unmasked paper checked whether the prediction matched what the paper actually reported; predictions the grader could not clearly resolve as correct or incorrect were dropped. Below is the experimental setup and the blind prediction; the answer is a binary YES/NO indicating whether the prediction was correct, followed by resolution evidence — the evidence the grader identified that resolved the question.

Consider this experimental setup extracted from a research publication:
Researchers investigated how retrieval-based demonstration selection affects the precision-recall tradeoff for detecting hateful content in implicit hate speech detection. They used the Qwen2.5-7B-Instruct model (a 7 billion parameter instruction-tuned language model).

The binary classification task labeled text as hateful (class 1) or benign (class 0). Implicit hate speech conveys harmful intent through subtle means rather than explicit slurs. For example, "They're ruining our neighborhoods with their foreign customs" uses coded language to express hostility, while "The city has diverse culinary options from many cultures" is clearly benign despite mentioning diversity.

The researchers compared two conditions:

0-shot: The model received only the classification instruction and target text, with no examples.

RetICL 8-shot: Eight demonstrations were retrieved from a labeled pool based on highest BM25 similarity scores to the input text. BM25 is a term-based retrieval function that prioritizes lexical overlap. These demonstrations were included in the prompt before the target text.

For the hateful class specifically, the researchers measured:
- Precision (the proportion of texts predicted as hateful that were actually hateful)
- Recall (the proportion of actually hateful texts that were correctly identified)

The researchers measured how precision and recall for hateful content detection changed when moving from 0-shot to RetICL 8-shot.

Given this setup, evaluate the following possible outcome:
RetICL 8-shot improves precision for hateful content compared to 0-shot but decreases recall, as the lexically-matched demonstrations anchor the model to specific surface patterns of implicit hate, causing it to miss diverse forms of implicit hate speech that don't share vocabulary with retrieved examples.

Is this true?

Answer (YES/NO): YES